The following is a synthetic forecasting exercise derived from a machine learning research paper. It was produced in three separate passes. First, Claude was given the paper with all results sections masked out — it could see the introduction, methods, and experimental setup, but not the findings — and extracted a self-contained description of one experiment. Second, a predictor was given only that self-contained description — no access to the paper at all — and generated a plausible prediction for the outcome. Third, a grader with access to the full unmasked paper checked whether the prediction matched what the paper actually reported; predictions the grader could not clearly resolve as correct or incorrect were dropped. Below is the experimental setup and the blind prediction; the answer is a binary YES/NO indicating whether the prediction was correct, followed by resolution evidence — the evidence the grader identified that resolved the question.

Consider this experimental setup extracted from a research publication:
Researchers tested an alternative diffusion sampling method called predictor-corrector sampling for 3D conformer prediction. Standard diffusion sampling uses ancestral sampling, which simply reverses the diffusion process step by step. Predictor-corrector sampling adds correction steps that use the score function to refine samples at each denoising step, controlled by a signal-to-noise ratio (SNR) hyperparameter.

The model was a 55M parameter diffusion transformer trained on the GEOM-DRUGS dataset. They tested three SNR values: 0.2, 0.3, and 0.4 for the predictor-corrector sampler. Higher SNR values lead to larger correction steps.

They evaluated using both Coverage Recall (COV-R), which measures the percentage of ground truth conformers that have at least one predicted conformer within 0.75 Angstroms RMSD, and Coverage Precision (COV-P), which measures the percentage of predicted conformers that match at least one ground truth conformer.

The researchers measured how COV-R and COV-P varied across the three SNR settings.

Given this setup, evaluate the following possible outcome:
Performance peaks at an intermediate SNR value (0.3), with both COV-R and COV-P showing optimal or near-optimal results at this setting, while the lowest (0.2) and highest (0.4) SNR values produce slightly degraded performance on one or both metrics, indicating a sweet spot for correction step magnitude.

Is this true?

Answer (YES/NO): NO